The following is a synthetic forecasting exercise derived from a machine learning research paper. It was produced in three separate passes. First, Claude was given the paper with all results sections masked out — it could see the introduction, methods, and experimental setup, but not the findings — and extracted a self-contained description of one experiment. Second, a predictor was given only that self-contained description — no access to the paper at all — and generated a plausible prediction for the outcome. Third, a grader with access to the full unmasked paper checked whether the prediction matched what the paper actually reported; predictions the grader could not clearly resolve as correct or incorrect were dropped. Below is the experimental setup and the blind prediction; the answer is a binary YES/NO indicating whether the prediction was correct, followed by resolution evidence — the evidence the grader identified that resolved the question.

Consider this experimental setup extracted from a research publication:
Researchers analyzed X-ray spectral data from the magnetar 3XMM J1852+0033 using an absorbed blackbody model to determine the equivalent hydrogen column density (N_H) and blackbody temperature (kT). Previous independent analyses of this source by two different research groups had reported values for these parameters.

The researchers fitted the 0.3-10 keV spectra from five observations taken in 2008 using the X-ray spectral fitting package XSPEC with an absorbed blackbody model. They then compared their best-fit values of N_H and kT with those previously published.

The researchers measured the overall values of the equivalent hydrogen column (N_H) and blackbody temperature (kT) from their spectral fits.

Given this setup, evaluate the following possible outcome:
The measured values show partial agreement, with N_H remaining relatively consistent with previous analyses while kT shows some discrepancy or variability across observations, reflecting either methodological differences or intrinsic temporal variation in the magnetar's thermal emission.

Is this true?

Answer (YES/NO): NO